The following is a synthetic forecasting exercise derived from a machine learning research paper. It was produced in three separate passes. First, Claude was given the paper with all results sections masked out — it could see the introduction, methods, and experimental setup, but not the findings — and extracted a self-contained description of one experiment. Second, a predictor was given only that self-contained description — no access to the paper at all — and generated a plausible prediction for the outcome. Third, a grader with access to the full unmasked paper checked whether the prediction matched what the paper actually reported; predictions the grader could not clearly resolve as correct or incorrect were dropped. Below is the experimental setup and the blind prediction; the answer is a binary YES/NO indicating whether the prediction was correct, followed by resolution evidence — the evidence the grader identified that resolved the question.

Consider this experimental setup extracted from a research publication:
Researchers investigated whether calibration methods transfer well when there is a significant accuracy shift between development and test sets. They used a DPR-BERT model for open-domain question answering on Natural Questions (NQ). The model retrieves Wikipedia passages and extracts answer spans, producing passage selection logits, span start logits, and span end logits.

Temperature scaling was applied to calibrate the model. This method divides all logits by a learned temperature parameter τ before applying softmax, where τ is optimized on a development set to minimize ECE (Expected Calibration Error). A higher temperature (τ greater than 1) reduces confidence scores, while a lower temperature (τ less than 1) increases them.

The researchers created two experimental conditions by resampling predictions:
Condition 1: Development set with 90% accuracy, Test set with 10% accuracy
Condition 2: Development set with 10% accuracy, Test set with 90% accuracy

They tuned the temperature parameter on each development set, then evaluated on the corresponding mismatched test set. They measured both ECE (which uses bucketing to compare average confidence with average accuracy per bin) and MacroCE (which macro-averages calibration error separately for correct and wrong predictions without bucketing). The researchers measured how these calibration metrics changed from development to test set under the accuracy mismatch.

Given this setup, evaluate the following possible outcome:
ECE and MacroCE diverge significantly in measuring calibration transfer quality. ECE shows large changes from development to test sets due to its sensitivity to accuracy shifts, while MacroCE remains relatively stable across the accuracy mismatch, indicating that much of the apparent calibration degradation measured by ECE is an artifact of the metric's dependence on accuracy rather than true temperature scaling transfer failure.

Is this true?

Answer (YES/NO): NO